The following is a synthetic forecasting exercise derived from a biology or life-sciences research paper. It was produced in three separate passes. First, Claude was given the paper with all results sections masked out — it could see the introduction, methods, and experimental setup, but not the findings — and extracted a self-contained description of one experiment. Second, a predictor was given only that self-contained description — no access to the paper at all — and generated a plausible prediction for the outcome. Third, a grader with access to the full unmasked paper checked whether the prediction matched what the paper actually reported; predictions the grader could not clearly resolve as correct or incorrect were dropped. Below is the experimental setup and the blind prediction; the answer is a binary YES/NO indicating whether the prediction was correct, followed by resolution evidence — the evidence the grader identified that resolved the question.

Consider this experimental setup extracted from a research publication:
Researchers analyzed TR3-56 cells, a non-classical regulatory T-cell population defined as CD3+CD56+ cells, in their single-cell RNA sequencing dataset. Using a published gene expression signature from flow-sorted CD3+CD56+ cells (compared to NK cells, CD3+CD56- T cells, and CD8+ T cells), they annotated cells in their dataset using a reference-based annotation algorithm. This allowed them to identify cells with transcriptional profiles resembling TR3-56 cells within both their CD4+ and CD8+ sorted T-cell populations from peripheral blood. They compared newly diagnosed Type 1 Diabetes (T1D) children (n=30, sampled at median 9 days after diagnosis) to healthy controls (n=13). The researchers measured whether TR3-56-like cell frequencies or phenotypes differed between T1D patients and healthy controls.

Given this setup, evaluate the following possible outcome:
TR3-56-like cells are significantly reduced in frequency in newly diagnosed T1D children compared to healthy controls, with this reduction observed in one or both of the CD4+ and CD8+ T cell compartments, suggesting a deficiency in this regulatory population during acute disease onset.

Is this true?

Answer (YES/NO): YES